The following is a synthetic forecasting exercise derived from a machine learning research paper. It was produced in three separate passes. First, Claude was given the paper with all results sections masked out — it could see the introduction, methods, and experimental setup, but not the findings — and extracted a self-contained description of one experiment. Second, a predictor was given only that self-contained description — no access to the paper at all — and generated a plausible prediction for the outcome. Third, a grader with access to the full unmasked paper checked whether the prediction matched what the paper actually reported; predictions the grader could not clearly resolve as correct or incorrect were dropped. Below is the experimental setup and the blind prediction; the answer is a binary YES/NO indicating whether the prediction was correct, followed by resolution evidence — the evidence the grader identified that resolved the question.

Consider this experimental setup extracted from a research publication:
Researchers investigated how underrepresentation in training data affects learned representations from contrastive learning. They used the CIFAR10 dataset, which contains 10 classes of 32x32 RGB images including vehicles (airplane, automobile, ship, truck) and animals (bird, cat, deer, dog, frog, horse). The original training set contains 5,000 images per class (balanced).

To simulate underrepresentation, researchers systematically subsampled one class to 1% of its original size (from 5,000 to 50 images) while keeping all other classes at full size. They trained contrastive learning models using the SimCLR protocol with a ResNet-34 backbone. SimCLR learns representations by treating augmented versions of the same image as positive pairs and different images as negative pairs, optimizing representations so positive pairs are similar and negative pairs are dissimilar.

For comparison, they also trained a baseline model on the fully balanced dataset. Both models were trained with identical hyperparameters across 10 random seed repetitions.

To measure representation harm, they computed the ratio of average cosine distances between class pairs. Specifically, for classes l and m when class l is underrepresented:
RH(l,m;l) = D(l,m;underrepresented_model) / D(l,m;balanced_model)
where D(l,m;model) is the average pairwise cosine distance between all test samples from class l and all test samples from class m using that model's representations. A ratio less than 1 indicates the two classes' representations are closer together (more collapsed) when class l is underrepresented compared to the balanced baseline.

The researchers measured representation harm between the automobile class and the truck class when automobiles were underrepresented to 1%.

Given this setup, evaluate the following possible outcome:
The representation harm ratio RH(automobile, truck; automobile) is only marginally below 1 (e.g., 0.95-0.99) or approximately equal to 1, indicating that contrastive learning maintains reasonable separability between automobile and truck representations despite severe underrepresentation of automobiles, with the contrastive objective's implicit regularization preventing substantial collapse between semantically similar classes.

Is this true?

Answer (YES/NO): NO